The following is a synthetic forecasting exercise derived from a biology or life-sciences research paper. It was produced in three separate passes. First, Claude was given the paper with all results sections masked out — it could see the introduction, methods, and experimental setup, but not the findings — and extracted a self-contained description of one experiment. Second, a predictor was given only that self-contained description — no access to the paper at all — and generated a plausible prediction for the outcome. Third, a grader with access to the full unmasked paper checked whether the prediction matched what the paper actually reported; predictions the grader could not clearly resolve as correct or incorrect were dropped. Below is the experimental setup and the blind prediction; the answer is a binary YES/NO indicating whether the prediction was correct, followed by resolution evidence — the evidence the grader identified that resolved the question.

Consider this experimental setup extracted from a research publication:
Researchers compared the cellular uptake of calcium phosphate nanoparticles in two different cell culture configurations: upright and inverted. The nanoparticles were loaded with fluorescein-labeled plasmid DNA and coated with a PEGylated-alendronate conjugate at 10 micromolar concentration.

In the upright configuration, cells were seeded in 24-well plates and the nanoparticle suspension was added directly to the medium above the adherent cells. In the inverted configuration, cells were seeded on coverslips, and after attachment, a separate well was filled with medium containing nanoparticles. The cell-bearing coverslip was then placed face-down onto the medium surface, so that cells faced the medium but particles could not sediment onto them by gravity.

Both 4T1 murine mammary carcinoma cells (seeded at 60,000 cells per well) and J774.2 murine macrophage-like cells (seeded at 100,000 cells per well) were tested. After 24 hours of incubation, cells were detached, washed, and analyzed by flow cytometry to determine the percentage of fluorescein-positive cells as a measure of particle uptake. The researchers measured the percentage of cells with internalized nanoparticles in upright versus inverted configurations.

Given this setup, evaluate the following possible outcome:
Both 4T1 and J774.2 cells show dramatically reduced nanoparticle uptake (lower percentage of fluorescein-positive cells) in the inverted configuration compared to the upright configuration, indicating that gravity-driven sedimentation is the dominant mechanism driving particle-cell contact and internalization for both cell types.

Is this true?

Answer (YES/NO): YES